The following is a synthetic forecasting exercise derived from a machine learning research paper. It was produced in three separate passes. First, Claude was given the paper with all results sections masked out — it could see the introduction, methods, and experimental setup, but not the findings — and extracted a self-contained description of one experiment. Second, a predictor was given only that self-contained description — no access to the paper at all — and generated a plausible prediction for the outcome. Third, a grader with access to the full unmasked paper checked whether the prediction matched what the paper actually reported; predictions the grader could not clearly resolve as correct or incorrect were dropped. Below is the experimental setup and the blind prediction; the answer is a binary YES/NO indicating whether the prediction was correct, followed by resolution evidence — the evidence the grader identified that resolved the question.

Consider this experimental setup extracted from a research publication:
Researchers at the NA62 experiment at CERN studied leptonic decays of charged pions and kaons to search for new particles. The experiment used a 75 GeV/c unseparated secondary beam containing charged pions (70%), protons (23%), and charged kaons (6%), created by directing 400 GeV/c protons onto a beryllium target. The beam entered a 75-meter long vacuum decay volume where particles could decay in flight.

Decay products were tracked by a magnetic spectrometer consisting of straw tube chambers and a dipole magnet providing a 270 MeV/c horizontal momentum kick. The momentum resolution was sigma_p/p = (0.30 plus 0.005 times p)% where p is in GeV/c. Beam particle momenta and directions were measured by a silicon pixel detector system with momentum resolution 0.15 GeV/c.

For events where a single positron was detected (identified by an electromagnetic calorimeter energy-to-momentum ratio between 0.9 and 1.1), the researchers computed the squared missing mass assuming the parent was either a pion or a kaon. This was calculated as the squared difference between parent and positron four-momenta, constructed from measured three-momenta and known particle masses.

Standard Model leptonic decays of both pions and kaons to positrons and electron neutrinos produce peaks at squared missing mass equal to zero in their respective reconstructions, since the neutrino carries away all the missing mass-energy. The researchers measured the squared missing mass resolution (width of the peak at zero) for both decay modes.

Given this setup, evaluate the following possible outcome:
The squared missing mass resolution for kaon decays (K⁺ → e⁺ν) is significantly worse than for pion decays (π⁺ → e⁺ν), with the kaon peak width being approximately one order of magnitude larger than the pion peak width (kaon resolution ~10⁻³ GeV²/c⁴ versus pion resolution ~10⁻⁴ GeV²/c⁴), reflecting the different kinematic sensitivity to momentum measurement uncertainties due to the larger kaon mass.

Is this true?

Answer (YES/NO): NO